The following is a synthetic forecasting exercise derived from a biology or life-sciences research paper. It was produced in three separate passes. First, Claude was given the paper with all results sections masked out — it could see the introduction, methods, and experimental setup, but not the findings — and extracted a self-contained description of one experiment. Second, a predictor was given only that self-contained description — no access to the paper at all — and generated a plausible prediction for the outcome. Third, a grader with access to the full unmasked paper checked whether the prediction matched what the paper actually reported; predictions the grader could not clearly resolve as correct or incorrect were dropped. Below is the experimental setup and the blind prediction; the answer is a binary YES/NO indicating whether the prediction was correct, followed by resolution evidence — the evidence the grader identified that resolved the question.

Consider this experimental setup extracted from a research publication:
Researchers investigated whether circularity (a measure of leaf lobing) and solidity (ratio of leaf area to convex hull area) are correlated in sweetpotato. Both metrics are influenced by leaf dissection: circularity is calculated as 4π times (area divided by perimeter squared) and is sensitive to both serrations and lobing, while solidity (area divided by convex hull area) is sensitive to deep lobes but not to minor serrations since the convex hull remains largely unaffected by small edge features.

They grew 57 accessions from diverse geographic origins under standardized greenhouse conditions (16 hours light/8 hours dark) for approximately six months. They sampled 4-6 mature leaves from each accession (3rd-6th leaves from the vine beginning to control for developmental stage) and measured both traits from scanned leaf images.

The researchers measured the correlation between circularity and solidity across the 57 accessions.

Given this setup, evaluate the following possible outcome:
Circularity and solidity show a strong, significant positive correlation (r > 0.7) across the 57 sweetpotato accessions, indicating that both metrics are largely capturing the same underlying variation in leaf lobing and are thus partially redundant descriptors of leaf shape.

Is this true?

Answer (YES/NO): YES